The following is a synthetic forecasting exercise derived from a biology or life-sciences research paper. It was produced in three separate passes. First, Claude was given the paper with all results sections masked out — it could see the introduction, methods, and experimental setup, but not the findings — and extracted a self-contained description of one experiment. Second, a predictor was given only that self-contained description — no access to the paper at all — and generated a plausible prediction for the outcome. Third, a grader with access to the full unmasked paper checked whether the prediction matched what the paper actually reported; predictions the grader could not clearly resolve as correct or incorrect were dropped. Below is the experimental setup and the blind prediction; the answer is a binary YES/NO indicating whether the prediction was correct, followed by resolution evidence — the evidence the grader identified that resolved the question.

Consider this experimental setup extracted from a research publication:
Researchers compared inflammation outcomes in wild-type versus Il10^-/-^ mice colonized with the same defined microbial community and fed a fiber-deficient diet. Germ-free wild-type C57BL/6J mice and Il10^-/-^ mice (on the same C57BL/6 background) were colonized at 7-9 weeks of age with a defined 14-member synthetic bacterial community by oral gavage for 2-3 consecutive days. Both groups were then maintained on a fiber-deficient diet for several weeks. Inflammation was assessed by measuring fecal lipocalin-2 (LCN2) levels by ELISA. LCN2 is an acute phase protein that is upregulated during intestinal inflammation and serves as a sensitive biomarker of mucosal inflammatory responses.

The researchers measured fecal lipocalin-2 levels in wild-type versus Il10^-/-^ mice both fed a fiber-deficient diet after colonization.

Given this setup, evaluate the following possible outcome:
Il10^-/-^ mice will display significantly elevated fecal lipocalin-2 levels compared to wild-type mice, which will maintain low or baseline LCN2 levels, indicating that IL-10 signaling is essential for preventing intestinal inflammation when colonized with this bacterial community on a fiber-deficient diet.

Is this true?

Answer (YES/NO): YES